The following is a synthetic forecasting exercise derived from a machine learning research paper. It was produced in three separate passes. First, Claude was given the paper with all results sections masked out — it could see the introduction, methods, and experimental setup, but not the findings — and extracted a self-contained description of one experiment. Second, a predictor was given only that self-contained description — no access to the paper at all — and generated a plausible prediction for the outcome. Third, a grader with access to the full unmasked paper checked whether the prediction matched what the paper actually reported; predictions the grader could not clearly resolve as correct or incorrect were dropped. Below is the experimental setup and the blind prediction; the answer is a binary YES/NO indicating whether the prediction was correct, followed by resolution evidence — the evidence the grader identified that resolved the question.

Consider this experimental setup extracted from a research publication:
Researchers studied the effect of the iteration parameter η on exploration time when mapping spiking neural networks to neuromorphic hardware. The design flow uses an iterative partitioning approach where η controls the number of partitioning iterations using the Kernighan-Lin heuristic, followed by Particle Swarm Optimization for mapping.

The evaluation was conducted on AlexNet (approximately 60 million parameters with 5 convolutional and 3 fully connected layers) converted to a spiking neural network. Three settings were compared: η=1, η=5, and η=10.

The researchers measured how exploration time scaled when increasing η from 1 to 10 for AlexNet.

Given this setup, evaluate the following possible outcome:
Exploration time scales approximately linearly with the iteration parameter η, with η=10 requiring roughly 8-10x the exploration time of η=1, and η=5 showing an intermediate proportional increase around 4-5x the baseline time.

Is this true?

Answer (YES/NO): NO